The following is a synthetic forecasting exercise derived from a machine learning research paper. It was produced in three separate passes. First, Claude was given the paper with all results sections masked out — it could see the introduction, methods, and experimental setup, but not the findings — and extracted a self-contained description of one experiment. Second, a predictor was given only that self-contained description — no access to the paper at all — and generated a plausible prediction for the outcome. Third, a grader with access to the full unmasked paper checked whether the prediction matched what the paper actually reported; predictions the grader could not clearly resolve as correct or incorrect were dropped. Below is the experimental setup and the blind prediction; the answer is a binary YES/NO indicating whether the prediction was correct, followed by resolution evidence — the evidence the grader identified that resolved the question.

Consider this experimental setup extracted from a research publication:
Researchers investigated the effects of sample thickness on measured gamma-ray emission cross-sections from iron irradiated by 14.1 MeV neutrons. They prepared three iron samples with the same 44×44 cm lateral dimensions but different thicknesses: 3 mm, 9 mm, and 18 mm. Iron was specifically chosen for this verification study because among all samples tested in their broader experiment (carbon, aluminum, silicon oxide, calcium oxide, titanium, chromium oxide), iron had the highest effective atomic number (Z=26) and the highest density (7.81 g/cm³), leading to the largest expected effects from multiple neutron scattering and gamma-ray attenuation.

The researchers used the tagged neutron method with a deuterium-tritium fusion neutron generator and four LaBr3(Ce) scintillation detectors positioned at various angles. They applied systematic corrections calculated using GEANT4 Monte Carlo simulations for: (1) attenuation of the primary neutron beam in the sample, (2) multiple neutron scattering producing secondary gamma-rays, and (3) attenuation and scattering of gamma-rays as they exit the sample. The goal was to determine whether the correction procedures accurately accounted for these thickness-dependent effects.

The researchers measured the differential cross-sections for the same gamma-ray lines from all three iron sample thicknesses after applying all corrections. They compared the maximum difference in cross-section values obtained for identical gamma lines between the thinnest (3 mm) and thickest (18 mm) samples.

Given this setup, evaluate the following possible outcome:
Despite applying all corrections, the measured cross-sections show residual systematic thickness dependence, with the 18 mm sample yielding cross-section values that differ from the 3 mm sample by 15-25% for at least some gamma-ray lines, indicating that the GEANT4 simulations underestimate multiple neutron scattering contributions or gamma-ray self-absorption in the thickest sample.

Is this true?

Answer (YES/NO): NO